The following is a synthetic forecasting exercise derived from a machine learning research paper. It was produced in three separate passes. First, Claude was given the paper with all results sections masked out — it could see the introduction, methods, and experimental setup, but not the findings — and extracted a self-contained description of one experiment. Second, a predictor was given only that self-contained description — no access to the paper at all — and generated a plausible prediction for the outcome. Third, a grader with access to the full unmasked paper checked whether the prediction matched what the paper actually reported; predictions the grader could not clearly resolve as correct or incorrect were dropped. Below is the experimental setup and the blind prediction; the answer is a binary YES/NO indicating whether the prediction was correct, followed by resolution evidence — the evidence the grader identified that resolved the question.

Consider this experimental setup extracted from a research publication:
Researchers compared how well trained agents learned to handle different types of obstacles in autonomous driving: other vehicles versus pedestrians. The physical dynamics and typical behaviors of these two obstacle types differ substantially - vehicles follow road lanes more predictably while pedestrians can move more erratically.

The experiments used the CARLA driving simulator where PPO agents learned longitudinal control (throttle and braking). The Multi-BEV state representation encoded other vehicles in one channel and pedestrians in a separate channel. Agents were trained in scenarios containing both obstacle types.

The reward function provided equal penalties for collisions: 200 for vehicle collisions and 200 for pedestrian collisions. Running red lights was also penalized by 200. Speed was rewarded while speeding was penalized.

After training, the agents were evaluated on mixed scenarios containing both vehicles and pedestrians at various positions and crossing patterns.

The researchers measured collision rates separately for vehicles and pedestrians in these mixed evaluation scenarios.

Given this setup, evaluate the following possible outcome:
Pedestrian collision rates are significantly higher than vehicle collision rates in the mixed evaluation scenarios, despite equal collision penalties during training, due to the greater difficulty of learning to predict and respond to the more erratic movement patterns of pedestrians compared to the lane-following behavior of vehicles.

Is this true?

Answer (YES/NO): YES